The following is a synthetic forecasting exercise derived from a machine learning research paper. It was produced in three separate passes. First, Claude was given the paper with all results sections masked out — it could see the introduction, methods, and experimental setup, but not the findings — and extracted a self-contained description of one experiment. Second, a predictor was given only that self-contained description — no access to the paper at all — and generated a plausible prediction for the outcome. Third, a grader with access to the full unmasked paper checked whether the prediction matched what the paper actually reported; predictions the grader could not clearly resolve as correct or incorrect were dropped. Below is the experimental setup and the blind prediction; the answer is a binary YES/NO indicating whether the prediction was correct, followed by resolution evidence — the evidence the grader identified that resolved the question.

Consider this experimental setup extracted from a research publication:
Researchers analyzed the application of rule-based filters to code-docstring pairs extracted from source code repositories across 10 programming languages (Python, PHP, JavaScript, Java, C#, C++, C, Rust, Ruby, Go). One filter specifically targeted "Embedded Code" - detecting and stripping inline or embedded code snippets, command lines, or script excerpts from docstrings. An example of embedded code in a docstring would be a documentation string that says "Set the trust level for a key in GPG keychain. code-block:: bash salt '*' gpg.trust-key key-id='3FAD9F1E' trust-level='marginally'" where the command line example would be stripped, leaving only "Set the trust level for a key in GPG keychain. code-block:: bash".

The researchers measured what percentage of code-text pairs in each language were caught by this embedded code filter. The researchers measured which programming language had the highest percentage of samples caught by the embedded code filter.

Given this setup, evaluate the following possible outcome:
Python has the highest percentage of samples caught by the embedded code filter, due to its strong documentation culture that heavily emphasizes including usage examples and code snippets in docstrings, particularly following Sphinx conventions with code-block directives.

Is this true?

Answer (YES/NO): YES